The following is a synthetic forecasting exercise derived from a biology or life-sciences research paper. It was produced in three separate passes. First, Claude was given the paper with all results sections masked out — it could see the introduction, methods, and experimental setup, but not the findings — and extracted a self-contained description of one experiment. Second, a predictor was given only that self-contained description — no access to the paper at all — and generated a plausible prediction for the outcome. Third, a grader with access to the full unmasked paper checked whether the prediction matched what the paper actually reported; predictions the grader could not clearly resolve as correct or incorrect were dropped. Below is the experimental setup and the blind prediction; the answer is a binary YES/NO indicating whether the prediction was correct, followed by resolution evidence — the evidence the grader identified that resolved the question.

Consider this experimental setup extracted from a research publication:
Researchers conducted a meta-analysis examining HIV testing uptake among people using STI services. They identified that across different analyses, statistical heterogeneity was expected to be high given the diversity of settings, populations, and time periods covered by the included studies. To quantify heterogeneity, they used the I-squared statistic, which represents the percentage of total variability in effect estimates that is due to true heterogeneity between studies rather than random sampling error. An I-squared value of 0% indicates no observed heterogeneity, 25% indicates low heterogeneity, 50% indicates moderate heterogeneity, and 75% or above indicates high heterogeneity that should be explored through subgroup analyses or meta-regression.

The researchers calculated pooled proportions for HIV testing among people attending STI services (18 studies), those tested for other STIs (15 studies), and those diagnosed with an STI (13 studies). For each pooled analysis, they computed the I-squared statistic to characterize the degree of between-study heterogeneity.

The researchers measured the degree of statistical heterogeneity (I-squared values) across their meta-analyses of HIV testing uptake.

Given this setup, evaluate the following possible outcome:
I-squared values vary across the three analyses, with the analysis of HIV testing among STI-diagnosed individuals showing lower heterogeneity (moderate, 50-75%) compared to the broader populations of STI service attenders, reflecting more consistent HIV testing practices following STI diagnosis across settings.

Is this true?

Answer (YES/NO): NO